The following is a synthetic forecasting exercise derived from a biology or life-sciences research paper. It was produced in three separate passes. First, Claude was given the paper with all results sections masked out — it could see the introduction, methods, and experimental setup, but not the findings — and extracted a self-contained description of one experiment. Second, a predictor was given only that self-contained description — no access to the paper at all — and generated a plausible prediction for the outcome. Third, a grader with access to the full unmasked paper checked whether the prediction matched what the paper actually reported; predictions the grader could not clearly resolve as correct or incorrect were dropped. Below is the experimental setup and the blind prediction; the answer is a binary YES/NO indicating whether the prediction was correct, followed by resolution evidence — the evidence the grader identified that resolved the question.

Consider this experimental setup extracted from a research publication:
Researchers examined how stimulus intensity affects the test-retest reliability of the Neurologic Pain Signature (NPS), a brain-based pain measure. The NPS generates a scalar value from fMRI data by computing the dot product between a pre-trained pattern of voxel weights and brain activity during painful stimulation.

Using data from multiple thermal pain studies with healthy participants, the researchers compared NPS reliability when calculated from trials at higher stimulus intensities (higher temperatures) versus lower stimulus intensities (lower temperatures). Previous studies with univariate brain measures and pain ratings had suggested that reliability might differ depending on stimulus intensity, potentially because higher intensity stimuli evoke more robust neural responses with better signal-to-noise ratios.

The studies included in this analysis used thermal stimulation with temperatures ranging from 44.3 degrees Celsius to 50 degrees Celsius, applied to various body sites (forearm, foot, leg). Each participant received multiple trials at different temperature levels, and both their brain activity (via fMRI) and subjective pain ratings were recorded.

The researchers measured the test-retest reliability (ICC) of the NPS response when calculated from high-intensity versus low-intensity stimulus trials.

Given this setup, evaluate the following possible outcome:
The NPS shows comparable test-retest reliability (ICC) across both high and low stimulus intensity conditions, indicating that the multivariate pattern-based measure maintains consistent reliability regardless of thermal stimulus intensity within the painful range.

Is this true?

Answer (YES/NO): NO